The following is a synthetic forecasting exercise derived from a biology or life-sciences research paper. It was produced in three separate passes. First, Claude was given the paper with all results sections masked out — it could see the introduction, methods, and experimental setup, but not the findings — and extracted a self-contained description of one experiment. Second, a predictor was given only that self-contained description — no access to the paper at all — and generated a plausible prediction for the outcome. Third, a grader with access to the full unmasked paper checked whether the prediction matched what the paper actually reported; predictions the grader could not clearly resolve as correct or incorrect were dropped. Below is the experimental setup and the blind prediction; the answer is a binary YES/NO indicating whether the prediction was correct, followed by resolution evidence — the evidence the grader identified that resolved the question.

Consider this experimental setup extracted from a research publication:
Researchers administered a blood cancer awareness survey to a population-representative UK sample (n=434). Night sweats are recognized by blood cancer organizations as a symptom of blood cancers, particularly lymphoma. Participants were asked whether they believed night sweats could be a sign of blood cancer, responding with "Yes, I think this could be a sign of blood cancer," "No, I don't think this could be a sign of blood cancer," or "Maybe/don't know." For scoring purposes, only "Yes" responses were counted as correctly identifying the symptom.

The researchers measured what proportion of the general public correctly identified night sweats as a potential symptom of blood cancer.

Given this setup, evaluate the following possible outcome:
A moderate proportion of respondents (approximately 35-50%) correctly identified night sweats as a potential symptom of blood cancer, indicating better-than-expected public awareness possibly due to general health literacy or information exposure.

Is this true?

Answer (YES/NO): NO